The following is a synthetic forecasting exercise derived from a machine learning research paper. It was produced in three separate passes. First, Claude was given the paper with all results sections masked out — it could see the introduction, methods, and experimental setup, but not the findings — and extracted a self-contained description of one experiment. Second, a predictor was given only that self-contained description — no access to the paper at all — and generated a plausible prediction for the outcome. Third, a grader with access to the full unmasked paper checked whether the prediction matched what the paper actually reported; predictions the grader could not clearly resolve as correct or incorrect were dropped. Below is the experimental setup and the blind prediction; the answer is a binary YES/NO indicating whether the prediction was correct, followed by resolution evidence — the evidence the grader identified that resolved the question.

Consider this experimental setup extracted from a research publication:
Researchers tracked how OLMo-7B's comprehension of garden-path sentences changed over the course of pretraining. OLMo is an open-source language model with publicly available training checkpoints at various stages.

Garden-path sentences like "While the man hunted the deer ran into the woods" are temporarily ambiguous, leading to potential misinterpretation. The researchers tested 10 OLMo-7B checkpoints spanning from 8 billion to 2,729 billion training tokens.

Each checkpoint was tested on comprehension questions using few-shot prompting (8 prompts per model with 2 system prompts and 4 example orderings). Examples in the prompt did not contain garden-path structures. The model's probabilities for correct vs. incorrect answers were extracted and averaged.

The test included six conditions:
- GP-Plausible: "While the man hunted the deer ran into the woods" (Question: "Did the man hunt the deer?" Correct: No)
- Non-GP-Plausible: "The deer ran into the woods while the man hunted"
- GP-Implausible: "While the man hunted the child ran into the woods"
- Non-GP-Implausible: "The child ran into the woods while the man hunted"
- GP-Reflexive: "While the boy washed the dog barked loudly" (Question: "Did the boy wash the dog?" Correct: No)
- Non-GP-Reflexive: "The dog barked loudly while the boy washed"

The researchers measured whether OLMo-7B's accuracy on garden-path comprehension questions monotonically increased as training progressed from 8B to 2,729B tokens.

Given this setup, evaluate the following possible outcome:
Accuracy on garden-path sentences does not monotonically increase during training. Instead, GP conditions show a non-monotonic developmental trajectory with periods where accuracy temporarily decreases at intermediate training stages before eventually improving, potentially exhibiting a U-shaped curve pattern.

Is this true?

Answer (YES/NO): NO